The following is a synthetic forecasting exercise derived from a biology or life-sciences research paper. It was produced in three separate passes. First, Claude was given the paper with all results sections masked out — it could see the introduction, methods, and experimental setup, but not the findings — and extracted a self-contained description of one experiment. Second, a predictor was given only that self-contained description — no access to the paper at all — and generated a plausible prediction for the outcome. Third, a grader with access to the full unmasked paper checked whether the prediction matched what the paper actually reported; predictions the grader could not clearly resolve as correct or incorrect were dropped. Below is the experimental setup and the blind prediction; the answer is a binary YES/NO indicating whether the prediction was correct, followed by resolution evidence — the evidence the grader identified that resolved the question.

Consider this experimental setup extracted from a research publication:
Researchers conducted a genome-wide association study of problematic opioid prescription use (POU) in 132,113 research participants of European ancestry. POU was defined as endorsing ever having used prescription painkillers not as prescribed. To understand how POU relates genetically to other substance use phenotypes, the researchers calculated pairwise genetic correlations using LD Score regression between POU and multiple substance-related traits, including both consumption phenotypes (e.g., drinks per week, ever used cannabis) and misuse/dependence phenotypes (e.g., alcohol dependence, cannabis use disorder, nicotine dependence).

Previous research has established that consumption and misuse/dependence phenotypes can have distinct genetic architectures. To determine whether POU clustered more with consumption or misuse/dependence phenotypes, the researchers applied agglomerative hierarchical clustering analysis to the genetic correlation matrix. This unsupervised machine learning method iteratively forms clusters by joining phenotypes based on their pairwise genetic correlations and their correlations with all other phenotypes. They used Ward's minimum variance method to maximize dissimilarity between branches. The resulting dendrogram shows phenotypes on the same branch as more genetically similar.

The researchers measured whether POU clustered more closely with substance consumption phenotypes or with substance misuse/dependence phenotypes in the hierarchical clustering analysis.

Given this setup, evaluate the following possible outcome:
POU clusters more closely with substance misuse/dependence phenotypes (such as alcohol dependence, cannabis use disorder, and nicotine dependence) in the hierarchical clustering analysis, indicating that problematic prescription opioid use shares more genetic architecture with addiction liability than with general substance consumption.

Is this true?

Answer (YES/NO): YES